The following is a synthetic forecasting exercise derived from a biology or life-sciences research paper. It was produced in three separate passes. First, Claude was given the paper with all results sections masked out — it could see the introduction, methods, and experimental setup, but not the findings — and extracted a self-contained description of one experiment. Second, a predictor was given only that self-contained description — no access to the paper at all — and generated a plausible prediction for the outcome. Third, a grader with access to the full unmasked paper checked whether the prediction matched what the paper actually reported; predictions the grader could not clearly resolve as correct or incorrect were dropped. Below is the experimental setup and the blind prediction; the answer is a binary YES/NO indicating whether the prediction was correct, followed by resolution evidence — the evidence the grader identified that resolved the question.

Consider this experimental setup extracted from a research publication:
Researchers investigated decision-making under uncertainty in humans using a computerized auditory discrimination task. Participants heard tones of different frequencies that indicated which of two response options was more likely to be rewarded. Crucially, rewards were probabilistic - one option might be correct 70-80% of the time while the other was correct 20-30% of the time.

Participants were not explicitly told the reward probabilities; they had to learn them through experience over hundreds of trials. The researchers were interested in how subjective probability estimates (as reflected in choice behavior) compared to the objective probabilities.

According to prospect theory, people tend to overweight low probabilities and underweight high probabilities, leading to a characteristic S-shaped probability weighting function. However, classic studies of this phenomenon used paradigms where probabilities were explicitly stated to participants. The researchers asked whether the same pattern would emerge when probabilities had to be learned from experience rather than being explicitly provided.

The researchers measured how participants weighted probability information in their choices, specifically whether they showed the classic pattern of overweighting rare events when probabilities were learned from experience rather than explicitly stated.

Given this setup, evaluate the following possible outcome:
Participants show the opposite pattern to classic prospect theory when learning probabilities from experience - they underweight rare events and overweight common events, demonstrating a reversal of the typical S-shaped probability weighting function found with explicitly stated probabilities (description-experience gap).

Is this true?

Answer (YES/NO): NO